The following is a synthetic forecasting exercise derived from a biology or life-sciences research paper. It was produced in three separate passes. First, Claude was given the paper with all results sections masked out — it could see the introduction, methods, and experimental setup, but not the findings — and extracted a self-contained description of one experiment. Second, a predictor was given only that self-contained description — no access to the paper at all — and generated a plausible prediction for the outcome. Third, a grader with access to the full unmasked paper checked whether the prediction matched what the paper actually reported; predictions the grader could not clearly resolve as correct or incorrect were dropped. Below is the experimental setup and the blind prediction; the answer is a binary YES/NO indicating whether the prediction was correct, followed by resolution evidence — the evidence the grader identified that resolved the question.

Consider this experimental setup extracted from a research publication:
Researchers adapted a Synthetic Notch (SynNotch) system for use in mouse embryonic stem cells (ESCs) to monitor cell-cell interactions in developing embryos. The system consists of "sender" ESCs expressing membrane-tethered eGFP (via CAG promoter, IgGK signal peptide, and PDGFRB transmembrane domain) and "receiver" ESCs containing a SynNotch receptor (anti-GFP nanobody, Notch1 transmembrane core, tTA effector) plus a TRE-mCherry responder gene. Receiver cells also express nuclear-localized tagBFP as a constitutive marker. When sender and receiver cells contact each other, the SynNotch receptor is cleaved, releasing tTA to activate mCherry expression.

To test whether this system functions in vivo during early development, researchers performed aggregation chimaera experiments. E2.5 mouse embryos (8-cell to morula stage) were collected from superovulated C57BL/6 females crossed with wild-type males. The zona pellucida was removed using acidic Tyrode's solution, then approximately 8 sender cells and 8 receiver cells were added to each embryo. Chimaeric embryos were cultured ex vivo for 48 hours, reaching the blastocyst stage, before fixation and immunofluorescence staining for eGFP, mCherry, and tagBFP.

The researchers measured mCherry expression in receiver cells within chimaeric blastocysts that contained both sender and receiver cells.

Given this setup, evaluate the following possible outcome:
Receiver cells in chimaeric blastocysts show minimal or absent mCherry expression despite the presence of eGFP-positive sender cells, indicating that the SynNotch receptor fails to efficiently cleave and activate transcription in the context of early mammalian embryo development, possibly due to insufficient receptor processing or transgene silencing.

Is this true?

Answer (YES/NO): NO